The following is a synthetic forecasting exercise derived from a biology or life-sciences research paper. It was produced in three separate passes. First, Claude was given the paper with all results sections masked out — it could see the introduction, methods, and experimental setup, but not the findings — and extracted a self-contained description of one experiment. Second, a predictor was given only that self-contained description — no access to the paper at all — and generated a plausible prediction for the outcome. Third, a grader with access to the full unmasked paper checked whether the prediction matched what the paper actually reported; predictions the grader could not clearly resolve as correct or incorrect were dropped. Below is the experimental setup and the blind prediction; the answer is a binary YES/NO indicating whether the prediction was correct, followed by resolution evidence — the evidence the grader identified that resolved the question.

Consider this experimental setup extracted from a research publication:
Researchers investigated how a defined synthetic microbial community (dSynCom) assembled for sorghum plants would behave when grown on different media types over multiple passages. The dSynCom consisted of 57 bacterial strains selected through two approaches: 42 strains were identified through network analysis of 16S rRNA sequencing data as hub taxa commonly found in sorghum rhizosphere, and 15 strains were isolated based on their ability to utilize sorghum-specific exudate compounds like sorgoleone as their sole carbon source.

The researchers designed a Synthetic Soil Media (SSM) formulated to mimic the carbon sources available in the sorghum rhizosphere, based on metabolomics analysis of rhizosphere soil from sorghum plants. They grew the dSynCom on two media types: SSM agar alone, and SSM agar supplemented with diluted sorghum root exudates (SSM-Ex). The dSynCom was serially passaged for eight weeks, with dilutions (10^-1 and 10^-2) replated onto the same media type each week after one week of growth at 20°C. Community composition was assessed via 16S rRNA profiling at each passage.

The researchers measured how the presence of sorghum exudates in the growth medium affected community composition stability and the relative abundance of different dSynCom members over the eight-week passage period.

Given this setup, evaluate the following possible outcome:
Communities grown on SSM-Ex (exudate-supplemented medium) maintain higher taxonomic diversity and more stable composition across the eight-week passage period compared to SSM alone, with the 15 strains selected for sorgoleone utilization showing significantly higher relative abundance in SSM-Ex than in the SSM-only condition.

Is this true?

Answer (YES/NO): NO